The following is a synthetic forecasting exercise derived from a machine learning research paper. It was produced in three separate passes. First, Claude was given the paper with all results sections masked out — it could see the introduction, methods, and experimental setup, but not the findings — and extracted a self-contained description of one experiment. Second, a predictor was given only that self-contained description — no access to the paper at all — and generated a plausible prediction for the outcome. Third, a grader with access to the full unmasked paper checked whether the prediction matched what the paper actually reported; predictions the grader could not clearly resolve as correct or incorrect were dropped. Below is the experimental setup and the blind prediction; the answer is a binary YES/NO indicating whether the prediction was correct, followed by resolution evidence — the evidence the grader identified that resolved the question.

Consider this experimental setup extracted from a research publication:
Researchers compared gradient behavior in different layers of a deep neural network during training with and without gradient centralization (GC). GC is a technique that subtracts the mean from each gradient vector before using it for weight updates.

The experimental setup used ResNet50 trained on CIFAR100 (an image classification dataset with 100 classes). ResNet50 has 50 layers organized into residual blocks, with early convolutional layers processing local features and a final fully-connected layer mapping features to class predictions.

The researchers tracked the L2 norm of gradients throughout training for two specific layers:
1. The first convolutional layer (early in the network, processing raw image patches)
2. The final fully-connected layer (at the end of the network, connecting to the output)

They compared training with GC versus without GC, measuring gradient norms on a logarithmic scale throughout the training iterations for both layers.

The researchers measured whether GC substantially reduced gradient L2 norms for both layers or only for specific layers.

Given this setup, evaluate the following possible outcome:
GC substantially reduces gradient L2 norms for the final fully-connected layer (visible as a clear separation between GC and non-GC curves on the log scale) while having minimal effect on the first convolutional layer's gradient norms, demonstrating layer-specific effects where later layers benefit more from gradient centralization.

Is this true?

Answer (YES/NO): NO